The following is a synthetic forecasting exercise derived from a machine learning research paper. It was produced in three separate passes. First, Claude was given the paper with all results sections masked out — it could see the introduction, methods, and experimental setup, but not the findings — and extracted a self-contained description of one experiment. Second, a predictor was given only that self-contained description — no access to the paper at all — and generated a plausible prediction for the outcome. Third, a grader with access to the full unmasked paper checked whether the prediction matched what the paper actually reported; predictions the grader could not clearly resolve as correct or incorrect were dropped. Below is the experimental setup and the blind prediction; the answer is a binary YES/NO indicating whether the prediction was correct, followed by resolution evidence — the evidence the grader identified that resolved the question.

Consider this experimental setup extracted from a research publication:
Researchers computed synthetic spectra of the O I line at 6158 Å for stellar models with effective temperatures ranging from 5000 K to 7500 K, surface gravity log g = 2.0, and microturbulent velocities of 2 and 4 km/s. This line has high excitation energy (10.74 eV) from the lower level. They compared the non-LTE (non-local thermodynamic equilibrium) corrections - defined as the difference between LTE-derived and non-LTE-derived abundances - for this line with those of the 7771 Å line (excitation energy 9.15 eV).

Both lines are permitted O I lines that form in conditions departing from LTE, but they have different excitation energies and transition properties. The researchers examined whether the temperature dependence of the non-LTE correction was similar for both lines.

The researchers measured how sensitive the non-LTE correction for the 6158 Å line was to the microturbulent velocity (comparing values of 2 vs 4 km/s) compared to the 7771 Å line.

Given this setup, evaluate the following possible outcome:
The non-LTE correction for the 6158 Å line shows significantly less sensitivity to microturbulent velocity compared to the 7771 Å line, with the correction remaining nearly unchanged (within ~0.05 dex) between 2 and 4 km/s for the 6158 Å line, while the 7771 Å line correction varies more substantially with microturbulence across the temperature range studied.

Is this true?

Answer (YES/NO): YES